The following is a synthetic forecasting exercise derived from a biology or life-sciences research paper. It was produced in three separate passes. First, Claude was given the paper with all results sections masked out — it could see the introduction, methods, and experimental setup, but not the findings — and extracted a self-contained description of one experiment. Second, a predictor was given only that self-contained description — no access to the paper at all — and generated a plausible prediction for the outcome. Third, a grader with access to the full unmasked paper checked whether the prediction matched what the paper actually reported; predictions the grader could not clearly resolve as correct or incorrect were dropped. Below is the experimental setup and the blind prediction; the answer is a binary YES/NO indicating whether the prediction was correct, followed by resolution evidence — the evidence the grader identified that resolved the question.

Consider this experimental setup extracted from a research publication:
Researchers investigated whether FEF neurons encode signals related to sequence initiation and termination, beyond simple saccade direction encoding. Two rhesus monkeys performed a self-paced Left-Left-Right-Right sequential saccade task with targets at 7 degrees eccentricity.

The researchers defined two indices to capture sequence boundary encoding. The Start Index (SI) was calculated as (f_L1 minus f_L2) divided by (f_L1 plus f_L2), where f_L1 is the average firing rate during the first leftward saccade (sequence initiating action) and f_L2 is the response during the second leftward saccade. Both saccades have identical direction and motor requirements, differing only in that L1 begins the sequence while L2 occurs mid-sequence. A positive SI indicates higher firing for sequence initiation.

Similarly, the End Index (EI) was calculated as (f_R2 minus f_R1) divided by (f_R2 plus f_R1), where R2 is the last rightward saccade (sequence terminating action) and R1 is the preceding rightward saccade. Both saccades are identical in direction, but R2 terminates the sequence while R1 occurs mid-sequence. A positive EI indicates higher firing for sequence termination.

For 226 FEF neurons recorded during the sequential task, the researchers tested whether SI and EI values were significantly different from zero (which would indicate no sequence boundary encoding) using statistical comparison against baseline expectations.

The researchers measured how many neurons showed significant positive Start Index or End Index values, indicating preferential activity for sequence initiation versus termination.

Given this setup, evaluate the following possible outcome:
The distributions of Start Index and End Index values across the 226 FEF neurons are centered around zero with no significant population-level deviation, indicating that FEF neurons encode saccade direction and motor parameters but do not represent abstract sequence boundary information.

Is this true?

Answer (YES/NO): NO